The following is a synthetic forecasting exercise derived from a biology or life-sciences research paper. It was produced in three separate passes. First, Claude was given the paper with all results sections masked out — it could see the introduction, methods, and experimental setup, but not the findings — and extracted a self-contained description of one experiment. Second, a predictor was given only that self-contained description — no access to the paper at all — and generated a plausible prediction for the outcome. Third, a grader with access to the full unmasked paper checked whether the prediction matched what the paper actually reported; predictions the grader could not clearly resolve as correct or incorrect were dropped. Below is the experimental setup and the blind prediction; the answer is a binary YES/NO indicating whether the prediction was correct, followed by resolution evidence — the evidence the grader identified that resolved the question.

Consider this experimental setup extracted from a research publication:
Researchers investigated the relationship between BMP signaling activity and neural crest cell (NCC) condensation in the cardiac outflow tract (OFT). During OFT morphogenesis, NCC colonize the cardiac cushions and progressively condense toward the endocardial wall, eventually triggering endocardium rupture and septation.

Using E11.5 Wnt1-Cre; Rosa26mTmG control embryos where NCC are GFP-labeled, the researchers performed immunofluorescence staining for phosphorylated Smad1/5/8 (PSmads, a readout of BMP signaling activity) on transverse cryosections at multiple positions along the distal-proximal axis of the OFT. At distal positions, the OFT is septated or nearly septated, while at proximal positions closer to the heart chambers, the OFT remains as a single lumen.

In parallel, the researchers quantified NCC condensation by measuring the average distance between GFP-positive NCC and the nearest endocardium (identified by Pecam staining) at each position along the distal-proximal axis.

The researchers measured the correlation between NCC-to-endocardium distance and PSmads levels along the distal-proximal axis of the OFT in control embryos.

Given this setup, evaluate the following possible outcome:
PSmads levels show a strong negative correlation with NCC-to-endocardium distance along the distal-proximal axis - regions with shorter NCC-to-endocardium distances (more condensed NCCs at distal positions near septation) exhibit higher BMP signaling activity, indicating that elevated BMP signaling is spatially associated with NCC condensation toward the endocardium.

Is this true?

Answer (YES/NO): YES